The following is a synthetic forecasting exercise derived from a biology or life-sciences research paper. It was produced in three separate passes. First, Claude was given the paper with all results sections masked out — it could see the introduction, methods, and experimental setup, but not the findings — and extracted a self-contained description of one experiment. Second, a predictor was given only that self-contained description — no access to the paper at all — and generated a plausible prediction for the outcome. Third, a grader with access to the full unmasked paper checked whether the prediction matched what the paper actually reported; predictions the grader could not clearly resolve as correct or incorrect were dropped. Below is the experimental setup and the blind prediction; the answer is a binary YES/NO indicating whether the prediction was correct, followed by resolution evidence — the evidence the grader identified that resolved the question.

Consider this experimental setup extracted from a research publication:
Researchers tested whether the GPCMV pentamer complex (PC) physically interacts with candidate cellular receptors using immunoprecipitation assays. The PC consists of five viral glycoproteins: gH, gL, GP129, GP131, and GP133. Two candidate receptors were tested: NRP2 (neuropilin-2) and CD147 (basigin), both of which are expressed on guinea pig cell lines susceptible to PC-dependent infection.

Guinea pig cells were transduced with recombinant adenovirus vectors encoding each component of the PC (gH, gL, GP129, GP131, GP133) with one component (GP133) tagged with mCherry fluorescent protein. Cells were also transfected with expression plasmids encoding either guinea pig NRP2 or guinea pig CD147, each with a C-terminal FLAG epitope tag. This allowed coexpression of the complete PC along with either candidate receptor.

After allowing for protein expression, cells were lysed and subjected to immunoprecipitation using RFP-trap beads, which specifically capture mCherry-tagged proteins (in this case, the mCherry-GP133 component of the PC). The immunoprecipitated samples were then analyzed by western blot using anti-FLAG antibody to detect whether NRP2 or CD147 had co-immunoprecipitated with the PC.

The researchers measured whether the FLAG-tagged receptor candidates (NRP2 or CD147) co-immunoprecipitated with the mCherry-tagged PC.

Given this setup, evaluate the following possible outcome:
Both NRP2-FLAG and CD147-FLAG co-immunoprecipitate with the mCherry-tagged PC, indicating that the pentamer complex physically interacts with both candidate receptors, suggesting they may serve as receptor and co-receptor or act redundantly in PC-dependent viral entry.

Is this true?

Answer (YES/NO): NO